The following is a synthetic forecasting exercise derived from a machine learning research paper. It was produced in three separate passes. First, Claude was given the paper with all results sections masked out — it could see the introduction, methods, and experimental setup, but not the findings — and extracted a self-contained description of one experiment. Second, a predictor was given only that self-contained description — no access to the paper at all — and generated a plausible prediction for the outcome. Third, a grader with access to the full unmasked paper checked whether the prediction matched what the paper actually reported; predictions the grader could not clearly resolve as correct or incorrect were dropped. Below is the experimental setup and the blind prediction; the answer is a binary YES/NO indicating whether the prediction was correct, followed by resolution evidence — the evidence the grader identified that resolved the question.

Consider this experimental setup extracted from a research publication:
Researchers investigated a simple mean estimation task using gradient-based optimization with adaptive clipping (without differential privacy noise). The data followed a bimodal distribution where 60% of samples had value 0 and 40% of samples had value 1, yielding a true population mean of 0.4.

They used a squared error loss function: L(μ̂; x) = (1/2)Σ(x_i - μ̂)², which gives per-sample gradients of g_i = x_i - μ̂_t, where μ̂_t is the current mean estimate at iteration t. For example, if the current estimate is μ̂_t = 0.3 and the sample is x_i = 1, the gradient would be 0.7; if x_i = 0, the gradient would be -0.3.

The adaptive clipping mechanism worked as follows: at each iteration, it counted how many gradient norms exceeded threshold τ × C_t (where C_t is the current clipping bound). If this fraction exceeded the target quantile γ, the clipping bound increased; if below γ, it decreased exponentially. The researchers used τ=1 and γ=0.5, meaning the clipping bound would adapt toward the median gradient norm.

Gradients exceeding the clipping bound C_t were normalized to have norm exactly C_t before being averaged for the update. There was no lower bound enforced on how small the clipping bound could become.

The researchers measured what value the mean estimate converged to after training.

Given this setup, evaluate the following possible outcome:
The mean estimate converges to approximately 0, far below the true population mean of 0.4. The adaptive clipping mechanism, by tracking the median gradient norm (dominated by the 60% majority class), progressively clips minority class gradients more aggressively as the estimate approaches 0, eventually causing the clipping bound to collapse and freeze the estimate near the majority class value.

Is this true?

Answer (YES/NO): YES